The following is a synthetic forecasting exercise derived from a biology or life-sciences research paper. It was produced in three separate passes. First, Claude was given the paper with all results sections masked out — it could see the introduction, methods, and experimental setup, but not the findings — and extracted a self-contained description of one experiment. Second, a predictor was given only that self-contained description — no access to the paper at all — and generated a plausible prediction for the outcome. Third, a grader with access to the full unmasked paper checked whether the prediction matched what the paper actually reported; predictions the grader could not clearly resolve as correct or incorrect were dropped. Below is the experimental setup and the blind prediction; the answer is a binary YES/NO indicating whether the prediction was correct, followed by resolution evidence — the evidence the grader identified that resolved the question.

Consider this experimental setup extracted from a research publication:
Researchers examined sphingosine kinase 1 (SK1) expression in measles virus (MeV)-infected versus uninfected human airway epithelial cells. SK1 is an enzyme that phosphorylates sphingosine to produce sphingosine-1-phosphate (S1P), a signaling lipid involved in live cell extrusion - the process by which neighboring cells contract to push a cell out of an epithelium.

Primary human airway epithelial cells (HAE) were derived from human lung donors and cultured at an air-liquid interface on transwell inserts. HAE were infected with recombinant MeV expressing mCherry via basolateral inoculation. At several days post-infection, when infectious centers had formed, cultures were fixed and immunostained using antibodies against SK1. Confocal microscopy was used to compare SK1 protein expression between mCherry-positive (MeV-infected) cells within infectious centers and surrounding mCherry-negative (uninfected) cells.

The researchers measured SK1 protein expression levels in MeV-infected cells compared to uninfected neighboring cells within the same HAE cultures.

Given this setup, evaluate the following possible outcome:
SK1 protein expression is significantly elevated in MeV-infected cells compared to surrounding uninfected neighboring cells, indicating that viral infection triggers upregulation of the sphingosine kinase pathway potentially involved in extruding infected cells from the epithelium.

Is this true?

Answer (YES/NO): YES